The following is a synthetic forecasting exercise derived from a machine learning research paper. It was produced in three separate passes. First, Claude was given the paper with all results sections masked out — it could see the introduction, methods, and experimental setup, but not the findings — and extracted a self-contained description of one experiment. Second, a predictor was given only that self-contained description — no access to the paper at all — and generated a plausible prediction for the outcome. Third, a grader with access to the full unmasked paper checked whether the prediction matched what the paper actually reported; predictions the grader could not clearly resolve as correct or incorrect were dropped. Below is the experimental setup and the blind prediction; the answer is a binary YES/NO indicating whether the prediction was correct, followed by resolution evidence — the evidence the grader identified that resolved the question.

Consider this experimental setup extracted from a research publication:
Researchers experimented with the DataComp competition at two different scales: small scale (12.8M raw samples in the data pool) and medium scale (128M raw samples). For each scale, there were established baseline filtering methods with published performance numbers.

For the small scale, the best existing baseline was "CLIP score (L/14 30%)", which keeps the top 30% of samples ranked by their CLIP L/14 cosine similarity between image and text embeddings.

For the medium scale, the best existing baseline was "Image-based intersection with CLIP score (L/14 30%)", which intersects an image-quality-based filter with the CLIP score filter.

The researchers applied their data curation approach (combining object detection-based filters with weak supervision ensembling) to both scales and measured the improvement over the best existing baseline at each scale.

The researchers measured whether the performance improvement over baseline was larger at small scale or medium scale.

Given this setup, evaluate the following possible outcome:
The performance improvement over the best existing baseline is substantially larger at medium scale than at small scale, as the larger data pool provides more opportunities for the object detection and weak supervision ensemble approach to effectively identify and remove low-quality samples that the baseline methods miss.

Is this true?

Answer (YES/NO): NO